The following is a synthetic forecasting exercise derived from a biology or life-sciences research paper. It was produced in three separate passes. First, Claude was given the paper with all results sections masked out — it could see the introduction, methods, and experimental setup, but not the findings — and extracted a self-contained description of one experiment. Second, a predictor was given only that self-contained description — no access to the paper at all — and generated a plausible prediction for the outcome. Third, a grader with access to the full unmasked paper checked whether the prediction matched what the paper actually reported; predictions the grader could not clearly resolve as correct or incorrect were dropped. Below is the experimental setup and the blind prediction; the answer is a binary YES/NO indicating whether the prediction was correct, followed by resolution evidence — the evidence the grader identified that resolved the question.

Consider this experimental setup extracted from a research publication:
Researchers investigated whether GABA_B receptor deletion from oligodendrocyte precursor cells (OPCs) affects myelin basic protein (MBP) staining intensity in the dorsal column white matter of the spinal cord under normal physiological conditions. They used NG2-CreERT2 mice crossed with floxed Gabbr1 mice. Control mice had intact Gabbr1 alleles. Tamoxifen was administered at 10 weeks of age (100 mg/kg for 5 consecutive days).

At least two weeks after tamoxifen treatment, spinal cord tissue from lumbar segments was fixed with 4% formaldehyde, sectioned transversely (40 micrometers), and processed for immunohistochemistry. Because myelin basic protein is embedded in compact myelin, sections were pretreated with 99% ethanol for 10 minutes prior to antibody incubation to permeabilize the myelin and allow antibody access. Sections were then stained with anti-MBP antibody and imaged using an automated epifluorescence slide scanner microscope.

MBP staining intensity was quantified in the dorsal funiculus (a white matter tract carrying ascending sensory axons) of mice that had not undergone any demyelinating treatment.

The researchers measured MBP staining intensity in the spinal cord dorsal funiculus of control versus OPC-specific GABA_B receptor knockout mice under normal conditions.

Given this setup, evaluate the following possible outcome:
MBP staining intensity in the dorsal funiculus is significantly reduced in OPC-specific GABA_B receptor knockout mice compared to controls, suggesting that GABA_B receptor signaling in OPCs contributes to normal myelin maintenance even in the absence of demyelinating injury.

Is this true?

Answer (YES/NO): NO